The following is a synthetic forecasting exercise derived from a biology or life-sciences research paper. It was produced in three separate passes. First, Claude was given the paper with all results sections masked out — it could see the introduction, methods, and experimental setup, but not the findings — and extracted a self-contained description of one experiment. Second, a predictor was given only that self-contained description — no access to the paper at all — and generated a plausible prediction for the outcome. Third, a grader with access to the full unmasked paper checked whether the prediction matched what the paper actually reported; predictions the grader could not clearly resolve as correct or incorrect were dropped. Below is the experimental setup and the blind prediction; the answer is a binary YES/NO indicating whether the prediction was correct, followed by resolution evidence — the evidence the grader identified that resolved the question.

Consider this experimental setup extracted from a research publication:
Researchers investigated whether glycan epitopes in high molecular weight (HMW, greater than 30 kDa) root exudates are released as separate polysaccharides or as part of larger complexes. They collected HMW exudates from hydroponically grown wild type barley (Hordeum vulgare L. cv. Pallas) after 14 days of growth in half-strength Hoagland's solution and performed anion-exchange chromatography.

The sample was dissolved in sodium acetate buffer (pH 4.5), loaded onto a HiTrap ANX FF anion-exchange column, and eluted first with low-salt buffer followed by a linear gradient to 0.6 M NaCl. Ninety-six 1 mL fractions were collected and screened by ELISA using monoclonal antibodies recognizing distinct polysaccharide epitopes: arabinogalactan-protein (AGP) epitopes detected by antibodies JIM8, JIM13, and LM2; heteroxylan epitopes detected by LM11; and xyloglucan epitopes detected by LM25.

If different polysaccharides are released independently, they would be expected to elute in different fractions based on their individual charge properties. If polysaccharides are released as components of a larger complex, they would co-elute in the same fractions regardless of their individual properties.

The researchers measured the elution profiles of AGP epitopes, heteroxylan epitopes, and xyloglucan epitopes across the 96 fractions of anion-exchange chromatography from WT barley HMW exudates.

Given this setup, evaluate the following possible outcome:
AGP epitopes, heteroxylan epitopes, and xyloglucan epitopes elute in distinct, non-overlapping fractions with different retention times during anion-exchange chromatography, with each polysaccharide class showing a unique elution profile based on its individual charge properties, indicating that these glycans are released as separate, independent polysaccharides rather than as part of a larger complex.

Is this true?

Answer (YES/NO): NO